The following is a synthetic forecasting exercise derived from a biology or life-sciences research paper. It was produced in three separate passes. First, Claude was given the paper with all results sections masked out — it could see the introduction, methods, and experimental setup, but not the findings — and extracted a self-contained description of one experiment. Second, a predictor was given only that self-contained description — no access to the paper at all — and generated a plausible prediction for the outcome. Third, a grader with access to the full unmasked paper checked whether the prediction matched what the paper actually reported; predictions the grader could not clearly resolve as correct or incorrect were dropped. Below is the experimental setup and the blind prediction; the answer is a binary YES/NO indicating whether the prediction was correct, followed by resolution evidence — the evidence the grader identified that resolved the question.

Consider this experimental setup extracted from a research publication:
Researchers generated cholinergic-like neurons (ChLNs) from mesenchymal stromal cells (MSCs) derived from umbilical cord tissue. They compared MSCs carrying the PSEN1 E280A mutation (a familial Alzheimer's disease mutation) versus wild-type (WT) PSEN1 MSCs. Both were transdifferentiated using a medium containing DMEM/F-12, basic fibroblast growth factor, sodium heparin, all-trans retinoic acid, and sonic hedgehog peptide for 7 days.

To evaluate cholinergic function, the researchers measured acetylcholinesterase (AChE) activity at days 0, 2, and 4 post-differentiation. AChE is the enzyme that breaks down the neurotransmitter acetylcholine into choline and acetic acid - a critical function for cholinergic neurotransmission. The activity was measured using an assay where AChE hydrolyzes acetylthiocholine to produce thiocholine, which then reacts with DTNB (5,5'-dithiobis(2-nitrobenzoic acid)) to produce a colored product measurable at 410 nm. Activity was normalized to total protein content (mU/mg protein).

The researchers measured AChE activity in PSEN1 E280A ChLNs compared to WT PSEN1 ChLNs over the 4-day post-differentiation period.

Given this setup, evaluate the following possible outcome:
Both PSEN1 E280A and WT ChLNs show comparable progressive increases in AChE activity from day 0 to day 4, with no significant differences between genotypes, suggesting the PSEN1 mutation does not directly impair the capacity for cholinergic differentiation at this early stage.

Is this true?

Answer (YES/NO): NO